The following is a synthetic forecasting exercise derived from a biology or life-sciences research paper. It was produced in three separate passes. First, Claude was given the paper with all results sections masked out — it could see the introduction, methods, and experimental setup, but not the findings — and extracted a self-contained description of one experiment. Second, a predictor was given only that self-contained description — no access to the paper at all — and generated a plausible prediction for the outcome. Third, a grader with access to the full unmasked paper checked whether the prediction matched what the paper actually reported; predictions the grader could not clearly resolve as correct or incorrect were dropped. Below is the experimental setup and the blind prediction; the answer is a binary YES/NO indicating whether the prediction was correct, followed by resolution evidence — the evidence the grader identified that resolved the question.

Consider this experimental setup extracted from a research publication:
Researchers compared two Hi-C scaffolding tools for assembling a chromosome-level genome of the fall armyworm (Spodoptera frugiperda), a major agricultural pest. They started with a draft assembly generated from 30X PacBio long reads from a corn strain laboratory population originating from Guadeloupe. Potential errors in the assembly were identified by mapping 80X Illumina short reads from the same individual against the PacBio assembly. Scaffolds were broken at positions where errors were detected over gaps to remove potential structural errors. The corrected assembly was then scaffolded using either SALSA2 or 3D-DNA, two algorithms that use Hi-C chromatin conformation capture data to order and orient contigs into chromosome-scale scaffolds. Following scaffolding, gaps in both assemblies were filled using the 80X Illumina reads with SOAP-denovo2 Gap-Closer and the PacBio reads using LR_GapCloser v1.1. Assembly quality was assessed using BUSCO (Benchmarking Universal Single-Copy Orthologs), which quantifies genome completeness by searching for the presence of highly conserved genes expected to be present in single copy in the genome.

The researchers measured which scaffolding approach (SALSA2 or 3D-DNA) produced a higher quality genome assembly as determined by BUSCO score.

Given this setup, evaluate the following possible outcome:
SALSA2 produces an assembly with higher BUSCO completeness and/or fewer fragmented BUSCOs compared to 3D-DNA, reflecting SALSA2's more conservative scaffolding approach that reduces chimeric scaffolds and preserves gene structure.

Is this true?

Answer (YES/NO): NO